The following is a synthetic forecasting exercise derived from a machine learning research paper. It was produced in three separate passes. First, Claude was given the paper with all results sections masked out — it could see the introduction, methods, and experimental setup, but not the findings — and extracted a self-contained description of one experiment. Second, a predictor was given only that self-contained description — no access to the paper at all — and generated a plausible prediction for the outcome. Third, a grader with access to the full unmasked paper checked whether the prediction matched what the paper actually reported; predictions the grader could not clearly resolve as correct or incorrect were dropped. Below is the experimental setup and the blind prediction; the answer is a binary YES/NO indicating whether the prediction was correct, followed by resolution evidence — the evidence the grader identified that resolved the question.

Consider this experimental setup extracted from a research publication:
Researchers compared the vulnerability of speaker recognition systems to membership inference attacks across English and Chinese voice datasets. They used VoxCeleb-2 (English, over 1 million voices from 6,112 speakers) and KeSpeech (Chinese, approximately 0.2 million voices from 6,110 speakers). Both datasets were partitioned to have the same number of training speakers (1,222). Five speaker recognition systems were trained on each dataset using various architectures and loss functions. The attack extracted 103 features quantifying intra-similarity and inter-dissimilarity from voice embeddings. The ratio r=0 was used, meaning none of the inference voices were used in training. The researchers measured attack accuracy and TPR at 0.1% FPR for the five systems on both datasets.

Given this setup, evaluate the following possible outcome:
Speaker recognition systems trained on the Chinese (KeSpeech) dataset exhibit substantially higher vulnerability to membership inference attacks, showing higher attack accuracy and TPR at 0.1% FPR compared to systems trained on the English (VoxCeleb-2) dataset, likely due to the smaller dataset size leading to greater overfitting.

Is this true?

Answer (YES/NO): NO